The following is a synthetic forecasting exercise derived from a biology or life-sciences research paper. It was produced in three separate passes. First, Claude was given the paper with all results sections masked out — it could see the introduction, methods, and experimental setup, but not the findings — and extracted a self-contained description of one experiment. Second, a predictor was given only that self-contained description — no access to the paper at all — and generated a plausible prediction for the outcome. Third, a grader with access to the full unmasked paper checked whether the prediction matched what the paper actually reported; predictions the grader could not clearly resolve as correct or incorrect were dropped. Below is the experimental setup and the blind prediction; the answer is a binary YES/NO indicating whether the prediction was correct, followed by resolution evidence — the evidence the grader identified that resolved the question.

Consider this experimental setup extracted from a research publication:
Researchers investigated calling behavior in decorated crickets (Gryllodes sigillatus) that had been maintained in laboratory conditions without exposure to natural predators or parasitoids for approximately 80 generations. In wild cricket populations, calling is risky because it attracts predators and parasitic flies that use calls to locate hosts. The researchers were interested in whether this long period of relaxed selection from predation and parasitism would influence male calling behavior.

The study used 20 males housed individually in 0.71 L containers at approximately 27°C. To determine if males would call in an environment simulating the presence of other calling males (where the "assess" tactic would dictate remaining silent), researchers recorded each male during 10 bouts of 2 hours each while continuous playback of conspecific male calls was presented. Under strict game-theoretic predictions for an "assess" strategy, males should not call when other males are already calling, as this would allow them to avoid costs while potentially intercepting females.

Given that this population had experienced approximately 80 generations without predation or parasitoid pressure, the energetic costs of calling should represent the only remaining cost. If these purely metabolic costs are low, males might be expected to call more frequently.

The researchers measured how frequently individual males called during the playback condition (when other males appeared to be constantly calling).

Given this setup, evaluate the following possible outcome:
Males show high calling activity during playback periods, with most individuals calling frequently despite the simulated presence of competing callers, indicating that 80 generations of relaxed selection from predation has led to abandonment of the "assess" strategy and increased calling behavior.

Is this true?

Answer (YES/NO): NO